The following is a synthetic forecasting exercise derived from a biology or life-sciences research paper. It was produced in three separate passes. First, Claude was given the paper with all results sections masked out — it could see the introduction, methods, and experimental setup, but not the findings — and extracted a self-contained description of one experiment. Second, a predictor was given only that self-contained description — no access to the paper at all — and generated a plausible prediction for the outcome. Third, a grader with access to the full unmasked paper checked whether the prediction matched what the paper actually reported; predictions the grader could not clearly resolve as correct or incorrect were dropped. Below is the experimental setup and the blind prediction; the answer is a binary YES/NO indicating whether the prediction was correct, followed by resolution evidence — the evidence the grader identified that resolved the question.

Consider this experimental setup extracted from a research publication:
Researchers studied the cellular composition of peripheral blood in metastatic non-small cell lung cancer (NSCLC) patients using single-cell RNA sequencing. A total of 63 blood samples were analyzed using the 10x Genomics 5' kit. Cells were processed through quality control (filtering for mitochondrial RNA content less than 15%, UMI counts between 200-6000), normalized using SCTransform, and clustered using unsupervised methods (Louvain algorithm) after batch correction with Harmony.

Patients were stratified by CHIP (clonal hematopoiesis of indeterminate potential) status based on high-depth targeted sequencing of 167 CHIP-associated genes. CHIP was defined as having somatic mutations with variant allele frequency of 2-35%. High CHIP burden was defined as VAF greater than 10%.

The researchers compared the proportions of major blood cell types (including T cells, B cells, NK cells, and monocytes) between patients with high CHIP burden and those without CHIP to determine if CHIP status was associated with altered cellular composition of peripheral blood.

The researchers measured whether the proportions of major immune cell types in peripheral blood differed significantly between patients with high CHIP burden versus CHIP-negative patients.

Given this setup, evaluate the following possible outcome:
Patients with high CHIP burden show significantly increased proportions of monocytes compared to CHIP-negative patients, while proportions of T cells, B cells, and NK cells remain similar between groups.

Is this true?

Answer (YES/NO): NO